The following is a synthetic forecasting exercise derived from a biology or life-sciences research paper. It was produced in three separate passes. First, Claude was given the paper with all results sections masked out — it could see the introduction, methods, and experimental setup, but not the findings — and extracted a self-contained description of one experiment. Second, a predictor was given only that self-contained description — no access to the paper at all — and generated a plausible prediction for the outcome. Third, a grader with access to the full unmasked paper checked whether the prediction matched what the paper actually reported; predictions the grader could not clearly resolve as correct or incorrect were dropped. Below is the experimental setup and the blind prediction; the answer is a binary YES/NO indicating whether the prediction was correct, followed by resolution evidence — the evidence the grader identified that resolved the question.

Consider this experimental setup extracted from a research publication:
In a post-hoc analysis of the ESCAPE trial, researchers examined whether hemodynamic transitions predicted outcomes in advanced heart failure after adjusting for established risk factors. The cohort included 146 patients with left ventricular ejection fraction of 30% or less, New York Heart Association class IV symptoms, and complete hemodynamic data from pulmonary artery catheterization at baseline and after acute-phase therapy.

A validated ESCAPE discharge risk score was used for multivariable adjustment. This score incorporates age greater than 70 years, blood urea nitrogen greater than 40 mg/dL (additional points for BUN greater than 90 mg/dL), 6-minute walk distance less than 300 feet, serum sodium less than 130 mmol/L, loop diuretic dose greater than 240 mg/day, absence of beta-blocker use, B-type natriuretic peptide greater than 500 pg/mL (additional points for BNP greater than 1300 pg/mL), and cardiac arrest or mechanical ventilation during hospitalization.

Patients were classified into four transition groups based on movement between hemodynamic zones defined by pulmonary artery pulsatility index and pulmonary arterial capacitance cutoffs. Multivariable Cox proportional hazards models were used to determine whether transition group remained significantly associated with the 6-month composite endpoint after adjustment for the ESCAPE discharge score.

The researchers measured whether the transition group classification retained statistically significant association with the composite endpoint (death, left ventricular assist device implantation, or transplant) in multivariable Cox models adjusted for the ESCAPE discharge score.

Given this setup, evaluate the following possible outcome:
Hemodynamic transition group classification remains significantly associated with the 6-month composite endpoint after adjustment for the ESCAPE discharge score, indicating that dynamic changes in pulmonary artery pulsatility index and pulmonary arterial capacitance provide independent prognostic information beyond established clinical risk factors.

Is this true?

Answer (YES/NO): YES